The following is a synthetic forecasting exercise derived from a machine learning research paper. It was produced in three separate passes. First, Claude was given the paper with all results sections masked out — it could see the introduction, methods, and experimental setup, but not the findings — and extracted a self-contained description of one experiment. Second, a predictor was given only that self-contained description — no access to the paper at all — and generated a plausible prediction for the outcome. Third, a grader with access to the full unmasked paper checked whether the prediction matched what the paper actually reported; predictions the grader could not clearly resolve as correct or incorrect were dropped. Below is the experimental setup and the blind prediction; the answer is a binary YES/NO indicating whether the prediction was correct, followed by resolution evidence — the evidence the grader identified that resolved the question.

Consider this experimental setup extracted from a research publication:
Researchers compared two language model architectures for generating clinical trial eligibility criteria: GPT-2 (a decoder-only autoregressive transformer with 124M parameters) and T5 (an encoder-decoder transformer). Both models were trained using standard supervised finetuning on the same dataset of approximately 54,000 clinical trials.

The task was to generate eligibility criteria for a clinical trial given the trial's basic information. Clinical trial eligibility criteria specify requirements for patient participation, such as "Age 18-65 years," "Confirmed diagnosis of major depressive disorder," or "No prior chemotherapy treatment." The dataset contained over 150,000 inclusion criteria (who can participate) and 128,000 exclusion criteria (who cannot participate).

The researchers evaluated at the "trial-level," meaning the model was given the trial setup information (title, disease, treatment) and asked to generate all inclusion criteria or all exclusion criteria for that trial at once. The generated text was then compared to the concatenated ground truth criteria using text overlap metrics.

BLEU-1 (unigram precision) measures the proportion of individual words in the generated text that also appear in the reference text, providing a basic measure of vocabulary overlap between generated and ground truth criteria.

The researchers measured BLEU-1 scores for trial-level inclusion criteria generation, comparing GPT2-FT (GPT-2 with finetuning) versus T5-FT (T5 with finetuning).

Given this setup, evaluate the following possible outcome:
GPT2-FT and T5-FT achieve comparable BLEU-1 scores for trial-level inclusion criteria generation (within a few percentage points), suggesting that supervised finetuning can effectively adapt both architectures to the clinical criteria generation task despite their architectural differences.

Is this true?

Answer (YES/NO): NO